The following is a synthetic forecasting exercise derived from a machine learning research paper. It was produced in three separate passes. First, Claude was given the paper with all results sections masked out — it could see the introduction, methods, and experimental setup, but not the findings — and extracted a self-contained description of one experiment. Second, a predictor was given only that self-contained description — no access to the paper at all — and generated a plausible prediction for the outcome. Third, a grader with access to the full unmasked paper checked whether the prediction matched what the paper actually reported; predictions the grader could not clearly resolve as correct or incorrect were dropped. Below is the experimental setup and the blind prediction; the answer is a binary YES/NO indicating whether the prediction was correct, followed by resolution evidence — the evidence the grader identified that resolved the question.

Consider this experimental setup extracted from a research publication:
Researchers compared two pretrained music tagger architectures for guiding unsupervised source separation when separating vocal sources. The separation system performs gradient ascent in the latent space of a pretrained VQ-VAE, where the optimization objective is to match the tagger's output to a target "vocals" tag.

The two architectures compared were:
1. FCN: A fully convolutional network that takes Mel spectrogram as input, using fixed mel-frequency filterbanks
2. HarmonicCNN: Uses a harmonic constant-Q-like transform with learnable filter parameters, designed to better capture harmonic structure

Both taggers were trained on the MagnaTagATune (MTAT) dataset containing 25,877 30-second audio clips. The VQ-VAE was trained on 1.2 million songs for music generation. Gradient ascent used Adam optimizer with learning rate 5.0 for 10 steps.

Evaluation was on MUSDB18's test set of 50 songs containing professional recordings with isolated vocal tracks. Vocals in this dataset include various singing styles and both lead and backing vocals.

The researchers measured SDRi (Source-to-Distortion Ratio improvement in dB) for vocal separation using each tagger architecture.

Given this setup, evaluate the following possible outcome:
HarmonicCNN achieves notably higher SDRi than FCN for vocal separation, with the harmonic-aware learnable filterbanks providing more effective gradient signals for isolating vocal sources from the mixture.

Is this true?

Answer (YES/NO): NO